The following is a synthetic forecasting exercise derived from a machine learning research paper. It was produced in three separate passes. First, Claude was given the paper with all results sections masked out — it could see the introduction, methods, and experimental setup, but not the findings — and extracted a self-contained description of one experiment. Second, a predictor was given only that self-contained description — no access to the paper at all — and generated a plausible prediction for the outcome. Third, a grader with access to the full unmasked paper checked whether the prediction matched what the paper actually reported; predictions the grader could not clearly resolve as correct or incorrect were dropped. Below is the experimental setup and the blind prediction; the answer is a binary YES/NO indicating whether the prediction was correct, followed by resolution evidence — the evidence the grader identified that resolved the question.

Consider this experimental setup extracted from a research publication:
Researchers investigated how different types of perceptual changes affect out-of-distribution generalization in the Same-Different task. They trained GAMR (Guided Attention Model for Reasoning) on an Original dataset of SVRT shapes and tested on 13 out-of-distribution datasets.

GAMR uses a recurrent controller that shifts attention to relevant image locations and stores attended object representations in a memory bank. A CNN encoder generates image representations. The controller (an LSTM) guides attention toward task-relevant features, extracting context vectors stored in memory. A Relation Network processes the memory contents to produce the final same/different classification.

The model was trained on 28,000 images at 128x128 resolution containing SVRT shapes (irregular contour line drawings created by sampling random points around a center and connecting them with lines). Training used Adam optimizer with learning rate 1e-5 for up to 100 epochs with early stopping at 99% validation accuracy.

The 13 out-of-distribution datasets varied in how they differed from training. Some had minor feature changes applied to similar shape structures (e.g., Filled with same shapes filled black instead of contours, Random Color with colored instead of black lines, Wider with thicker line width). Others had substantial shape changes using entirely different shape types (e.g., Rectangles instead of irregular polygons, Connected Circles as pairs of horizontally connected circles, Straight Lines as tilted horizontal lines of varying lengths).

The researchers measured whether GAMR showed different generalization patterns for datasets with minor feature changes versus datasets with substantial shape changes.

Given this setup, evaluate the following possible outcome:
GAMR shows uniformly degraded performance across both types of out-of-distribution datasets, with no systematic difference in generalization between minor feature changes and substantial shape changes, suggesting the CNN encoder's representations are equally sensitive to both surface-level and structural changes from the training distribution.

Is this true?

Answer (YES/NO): NO